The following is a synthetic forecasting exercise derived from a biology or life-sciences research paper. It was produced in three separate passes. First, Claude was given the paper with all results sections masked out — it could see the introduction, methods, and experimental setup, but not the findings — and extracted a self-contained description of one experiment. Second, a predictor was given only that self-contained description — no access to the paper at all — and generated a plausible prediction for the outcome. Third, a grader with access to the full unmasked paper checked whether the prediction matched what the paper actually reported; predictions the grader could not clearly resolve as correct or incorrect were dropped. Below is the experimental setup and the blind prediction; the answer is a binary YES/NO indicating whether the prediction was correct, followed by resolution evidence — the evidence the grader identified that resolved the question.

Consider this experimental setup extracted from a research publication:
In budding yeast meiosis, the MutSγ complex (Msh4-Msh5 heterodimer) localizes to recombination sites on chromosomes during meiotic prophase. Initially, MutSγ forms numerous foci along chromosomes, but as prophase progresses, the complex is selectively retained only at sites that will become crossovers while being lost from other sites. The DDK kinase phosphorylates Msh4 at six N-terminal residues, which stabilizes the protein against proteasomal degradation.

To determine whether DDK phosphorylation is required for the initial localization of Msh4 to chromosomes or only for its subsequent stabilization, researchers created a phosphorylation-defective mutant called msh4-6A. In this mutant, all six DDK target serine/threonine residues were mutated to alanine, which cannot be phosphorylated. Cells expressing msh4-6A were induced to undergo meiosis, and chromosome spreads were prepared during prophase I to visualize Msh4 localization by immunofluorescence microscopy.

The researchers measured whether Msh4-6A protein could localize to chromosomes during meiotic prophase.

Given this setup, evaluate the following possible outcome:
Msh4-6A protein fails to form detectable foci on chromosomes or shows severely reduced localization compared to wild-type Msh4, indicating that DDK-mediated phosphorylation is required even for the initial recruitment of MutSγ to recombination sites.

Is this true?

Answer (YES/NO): NO